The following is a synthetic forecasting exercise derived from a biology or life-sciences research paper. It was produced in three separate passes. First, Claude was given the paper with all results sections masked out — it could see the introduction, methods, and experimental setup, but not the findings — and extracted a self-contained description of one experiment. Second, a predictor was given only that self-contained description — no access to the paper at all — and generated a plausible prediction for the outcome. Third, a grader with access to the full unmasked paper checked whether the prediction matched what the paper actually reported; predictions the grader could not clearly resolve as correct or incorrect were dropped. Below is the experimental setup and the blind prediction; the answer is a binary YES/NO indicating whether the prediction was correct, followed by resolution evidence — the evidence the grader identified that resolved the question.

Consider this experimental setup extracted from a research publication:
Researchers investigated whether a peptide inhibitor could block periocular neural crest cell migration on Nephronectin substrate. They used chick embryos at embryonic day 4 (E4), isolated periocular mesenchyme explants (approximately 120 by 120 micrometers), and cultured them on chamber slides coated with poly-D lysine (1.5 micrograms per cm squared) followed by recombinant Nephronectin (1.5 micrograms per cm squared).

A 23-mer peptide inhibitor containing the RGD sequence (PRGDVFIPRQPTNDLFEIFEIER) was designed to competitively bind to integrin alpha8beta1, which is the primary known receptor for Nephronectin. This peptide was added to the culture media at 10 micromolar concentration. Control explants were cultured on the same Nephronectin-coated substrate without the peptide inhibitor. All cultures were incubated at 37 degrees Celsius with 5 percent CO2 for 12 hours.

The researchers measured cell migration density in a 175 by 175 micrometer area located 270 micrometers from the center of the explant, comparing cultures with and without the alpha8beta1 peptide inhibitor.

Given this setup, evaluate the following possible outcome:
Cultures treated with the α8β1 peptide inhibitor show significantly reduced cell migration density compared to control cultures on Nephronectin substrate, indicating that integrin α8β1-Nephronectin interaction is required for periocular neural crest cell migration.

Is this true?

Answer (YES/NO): YES